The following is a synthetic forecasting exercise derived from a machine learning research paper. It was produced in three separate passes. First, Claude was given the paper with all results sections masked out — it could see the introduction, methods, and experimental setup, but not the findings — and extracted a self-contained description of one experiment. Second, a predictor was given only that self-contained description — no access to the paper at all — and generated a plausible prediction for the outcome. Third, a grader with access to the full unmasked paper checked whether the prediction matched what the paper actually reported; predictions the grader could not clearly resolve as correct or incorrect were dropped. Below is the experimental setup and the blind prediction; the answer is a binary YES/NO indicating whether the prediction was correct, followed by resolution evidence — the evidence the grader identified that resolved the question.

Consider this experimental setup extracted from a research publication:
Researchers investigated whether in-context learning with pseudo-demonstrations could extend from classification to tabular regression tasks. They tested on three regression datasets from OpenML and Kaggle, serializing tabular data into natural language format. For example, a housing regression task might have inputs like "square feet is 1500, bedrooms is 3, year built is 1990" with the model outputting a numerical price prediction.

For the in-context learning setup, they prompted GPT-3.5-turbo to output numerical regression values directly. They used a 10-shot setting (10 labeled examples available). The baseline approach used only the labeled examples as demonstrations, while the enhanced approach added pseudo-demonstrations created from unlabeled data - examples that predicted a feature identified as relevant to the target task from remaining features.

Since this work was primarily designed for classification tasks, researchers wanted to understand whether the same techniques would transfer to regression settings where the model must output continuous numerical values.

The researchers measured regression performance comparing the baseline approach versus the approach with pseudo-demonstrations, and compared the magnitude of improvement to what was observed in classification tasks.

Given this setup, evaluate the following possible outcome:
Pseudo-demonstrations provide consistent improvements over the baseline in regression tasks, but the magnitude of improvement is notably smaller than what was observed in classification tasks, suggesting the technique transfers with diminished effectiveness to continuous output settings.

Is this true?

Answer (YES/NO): YES